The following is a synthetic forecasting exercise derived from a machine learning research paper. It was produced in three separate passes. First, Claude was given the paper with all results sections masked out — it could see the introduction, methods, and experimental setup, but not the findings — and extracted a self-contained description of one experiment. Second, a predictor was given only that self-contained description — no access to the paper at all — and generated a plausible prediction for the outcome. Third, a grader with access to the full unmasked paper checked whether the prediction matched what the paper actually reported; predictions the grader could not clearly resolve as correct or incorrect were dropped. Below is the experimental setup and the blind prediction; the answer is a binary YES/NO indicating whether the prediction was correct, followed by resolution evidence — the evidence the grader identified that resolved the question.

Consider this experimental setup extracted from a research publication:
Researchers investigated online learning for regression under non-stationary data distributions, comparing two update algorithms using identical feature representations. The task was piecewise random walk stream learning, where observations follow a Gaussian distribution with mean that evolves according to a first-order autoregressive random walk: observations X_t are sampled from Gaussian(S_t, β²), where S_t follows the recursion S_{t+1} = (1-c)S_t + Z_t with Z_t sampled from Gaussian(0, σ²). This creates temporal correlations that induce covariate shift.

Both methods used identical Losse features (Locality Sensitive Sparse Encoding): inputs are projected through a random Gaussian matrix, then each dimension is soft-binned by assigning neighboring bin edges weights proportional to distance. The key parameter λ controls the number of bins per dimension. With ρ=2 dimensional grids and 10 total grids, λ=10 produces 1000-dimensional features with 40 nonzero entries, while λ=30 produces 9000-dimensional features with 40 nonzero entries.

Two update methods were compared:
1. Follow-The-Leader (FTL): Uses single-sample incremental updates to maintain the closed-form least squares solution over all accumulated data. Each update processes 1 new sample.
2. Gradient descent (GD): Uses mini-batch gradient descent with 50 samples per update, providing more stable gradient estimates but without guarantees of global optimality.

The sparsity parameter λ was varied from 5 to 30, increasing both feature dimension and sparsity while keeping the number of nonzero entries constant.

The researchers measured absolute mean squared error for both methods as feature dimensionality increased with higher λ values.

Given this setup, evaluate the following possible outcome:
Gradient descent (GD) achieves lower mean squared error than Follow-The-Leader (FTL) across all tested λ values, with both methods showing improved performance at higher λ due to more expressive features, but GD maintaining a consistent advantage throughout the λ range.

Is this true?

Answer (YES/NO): NO